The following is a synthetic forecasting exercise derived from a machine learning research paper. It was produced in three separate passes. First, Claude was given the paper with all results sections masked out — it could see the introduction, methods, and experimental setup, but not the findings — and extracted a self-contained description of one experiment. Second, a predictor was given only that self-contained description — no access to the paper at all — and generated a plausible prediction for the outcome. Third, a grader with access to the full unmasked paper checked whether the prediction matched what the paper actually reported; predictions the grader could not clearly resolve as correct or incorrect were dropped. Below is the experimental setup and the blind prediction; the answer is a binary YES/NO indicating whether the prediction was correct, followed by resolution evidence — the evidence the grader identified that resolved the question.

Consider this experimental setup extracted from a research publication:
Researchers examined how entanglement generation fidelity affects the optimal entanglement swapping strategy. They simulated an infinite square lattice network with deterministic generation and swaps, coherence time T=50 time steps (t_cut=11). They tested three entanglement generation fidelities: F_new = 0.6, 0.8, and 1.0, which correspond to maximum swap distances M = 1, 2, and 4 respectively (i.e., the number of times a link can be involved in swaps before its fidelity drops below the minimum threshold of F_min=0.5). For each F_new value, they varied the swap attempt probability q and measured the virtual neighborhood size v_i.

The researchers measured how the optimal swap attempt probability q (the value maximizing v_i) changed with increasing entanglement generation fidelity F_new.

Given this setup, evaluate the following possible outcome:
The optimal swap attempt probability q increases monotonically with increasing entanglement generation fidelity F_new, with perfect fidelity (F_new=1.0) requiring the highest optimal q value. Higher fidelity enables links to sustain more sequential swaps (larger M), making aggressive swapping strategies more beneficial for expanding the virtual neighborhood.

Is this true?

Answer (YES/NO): YES